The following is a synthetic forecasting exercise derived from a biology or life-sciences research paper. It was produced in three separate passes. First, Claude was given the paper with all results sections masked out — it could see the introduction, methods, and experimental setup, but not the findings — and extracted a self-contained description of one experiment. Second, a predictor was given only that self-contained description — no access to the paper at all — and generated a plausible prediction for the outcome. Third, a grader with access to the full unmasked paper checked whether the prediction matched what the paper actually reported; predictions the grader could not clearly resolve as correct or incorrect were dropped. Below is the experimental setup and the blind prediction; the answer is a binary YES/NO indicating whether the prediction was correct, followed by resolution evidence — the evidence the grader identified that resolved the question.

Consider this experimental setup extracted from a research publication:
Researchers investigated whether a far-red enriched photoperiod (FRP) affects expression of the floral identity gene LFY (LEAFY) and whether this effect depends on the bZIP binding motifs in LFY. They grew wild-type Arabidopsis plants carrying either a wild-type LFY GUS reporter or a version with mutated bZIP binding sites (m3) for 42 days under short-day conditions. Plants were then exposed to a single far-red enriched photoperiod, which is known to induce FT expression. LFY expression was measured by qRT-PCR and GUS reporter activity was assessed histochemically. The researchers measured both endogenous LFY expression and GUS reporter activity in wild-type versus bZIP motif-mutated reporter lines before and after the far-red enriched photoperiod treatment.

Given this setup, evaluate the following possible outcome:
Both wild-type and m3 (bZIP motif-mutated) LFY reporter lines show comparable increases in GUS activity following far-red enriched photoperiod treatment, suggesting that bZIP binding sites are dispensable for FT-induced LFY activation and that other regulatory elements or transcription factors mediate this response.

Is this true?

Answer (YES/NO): NO